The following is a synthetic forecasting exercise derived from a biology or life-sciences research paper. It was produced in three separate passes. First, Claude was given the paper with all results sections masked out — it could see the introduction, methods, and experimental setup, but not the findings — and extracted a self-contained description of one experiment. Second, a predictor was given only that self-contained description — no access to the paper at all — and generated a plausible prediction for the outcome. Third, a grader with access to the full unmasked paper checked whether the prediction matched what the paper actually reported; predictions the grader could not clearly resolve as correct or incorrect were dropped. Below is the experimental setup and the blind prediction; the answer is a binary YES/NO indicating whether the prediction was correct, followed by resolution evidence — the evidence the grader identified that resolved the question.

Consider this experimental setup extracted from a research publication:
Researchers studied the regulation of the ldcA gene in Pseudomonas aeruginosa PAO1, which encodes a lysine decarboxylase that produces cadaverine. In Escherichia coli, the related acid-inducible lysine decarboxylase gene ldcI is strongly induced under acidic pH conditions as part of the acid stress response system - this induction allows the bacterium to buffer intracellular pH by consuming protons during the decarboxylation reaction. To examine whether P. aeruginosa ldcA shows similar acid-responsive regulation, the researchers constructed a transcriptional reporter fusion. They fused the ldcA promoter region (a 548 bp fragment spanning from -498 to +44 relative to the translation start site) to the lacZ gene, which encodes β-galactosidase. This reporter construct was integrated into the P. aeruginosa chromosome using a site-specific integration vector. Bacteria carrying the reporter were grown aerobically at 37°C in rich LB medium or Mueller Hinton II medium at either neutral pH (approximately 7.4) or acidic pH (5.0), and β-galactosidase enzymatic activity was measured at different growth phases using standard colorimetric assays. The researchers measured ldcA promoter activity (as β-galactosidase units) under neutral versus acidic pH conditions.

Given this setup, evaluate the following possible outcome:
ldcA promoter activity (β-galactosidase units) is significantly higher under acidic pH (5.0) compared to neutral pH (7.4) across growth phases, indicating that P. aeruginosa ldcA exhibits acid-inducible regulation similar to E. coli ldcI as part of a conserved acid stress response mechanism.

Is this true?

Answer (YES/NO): NO